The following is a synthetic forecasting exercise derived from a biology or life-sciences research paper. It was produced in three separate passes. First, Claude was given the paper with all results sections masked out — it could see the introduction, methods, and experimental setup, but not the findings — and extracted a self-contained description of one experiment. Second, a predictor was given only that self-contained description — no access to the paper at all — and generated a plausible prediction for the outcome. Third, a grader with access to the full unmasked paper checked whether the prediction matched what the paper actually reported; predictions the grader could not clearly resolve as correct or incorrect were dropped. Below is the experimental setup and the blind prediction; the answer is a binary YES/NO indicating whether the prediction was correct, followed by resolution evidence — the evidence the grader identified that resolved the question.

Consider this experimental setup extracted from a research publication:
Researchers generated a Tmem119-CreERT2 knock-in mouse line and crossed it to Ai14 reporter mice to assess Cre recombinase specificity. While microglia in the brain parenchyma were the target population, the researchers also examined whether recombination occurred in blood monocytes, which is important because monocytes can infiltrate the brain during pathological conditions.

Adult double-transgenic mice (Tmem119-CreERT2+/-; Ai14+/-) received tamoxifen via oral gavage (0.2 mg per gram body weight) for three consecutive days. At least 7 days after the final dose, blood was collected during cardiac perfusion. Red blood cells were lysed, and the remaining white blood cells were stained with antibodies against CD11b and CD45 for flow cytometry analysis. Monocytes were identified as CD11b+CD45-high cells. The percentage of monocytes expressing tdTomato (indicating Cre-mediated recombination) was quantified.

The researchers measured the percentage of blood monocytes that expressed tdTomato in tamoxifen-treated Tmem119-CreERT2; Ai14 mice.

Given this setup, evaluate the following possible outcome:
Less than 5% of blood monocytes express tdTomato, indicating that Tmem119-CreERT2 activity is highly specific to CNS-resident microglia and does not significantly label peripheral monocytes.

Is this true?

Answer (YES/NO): YES